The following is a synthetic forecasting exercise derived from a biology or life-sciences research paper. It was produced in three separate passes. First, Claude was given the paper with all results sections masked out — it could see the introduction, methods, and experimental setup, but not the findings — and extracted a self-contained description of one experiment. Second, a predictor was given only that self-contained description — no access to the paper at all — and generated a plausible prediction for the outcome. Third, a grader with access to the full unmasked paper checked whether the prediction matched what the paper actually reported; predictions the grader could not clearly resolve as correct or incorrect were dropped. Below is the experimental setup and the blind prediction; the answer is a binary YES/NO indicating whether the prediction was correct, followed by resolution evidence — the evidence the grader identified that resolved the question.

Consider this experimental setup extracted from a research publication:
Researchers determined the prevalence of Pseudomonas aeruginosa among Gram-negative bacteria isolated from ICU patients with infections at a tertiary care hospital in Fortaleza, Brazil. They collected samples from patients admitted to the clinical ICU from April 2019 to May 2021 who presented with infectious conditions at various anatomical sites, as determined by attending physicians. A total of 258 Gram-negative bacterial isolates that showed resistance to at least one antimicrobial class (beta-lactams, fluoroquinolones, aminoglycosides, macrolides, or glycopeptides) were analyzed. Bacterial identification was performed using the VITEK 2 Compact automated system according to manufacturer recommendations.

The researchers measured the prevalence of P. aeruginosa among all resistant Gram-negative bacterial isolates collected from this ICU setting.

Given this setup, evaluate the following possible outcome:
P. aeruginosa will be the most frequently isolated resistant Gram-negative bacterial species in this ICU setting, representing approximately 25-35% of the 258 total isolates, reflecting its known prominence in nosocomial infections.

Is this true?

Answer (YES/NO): NO